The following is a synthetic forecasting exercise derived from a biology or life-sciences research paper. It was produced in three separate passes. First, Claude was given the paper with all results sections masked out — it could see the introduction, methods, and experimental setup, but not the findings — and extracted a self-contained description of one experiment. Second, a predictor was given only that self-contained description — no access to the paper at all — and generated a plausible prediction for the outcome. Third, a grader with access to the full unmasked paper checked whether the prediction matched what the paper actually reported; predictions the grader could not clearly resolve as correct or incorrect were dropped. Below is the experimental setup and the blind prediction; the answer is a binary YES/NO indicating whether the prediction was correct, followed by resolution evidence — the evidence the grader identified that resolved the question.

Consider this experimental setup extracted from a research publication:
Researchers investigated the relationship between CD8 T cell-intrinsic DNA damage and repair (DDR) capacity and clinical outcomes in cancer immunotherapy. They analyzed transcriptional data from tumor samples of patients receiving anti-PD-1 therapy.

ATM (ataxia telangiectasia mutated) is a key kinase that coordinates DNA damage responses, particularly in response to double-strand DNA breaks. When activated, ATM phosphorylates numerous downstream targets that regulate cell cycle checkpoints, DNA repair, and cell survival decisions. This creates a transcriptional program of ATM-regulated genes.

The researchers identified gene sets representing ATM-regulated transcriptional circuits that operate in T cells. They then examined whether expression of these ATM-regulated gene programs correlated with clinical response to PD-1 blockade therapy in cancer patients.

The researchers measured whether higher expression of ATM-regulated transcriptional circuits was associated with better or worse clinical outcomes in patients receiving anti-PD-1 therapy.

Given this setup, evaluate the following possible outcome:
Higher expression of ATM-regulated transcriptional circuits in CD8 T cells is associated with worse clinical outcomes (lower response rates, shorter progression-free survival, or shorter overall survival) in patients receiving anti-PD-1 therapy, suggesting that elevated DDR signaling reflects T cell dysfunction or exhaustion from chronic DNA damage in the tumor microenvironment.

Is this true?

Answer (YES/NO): NO